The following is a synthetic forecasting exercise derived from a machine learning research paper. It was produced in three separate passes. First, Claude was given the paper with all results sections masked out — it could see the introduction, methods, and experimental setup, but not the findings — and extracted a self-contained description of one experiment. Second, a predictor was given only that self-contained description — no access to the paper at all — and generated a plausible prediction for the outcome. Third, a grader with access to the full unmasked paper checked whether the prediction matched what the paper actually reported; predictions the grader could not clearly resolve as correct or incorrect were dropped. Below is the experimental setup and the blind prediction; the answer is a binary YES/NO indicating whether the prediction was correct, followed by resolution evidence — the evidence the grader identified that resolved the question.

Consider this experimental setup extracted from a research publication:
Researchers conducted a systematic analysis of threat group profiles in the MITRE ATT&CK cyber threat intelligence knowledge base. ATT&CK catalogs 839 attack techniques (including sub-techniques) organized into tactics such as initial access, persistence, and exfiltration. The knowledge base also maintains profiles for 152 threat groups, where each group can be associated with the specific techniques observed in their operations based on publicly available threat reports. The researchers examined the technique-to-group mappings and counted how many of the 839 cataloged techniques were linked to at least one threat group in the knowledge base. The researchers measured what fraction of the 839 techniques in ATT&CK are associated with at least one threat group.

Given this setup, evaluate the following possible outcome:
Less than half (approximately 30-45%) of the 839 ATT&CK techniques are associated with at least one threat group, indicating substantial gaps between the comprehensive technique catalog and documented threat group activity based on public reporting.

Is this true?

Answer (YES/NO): NO